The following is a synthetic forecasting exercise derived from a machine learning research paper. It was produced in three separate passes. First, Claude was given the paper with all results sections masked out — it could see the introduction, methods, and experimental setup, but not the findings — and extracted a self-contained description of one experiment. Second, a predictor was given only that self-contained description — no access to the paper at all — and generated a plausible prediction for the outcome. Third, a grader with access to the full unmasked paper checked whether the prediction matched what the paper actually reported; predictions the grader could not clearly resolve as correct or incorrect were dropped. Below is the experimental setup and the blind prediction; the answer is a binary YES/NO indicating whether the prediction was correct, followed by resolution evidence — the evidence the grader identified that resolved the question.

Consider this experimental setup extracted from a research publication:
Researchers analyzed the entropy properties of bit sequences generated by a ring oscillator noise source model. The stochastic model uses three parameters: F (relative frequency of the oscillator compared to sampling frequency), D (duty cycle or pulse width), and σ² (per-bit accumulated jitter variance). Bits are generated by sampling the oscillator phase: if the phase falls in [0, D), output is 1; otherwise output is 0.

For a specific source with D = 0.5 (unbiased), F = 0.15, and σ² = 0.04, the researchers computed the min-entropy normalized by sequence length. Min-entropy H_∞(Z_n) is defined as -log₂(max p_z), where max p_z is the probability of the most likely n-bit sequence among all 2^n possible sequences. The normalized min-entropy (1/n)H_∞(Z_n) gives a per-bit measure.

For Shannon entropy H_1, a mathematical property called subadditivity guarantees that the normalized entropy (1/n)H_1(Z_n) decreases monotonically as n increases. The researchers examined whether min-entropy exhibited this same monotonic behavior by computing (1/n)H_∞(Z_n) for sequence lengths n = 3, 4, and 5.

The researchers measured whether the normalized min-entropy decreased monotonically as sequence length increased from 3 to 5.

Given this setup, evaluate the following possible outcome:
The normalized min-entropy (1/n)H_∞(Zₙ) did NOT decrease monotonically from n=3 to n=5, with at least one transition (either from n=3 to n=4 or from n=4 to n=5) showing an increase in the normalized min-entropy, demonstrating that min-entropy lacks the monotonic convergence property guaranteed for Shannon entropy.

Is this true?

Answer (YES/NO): YES